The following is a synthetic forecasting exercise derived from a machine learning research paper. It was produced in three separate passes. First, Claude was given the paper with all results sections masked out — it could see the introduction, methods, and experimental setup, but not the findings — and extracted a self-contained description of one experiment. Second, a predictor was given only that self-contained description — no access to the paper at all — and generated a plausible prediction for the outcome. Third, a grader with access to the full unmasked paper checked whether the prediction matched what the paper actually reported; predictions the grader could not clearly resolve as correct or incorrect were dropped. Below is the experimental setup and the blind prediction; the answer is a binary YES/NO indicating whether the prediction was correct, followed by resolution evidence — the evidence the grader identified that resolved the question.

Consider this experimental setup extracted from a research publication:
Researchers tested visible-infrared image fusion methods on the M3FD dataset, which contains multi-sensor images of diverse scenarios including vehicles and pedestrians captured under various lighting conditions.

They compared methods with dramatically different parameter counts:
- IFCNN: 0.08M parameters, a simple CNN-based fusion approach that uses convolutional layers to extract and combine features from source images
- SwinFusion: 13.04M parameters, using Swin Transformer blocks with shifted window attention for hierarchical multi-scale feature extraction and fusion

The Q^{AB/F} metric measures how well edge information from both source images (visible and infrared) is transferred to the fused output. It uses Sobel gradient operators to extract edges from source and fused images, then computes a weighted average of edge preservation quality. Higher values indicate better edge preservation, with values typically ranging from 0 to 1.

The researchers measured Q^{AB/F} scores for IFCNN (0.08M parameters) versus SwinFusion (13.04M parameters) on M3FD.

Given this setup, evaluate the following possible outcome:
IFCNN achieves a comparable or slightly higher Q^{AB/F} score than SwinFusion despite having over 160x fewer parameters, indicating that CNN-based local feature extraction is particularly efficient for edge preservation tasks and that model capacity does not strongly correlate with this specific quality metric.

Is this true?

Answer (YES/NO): NO